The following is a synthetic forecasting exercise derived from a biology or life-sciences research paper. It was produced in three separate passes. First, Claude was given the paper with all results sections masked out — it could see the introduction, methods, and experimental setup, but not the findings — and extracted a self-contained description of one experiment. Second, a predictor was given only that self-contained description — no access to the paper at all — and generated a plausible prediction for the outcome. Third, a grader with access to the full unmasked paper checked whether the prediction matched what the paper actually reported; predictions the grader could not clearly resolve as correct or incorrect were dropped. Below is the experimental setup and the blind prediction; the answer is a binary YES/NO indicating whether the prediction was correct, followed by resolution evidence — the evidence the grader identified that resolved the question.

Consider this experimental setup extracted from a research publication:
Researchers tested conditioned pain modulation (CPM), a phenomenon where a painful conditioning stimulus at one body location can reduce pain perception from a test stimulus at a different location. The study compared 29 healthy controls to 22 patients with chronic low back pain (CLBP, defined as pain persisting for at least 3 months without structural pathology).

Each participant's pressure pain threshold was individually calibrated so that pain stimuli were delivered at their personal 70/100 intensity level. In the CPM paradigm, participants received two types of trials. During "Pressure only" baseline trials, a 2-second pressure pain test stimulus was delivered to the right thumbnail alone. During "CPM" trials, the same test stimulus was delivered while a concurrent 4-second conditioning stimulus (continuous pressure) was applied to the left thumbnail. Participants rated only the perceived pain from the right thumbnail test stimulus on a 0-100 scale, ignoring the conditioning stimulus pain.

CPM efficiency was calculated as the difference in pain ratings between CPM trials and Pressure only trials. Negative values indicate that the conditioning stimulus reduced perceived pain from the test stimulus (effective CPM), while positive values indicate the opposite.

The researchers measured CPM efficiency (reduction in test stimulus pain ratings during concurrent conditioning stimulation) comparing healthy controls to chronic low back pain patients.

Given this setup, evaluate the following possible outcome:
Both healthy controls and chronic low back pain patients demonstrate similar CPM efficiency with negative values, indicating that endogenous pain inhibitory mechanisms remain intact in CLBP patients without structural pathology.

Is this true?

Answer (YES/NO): NO